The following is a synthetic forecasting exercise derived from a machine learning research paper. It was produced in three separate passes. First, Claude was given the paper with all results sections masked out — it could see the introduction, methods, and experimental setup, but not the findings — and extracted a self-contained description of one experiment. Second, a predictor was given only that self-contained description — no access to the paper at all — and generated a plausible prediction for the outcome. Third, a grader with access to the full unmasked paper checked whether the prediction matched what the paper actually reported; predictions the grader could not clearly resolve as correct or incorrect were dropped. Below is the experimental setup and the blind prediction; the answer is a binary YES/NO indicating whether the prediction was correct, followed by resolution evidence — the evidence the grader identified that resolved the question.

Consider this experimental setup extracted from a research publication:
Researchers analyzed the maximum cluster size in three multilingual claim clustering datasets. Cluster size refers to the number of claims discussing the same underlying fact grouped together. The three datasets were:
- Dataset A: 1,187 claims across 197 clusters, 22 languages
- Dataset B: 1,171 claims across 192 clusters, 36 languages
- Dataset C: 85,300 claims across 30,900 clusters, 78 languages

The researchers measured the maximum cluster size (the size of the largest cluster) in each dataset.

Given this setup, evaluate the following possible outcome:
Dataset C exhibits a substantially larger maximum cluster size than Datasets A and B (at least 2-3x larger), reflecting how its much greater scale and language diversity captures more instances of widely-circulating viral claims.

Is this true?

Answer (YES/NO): NO